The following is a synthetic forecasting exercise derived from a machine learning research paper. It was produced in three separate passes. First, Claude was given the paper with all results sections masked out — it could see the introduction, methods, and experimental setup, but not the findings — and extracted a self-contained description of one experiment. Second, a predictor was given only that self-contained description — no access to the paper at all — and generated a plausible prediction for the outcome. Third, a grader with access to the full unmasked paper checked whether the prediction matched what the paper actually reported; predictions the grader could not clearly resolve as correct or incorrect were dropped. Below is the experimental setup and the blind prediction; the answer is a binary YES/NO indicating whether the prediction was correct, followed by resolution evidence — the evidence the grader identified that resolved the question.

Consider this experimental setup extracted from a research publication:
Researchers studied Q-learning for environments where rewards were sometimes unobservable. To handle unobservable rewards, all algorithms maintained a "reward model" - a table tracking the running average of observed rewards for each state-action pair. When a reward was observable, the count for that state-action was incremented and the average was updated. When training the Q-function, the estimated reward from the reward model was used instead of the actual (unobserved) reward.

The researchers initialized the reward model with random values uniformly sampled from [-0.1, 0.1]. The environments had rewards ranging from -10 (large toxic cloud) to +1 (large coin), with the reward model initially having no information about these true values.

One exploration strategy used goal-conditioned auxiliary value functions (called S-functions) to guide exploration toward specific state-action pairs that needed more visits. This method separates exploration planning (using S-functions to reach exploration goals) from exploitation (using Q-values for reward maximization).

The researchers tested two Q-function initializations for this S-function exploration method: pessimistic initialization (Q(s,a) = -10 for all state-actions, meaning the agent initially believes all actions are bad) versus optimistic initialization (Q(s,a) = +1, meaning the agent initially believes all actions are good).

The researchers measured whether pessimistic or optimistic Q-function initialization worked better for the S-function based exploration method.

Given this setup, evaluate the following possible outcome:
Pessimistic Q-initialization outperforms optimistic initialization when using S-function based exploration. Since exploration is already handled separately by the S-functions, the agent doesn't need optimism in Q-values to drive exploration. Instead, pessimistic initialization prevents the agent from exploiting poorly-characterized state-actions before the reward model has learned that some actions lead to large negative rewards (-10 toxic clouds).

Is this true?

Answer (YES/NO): YES